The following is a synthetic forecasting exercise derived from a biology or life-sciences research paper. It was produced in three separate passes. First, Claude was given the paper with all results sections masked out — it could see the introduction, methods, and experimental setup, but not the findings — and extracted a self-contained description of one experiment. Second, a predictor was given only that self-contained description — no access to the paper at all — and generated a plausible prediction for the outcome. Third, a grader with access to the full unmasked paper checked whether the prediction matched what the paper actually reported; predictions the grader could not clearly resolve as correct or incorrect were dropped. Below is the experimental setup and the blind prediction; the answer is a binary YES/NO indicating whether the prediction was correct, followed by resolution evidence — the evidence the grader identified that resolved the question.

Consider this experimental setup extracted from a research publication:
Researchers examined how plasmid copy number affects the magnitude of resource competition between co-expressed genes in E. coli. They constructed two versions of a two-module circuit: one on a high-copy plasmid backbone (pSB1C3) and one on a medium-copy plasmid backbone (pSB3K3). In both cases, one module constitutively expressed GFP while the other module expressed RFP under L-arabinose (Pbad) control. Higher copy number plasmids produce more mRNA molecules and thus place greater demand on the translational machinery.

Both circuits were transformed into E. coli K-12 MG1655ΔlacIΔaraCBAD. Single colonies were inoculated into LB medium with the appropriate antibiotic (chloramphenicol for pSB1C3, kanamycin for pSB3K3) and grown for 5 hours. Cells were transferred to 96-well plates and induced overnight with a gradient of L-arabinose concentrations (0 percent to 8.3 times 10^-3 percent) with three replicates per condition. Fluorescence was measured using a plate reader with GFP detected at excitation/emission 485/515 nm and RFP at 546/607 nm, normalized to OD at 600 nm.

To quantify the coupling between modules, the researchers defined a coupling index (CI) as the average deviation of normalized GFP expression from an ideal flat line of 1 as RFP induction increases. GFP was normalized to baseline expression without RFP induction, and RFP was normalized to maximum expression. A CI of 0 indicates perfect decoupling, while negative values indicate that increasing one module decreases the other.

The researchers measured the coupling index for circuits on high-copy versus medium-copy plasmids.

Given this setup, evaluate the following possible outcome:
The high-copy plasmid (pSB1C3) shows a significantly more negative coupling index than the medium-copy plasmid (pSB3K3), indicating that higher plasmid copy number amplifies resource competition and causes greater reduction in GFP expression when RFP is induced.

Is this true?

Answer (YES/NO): YES